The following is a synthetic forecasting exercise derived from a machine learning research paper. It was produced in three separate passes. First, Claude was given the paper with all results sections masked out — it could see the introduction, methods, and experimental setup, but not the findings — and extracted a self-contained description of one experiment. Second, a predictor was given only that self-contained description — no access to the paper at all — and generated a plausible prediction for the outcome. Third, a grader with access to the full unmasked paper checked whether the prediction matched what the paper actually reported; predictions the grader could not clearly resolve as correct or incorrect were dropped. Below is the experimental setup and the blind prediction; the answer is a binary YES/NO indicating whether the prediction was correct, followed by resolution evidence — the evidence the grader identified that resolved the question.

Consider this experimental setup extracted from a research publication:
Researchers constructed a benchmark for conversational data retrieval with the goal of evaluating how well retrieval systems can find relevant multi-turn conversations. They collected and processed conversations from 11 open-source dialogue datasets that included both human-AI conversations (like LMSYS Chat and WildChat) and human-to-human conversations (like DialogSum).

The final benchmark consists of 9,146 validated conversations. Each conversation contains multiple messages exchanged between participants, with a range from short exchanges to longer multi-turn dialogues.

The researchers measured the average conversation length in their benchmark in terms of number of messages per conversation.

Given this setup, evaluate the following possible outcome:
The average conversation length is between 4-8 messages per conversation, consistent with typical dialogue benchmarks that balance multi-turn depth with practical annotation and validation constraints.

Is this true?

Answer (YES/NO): YES